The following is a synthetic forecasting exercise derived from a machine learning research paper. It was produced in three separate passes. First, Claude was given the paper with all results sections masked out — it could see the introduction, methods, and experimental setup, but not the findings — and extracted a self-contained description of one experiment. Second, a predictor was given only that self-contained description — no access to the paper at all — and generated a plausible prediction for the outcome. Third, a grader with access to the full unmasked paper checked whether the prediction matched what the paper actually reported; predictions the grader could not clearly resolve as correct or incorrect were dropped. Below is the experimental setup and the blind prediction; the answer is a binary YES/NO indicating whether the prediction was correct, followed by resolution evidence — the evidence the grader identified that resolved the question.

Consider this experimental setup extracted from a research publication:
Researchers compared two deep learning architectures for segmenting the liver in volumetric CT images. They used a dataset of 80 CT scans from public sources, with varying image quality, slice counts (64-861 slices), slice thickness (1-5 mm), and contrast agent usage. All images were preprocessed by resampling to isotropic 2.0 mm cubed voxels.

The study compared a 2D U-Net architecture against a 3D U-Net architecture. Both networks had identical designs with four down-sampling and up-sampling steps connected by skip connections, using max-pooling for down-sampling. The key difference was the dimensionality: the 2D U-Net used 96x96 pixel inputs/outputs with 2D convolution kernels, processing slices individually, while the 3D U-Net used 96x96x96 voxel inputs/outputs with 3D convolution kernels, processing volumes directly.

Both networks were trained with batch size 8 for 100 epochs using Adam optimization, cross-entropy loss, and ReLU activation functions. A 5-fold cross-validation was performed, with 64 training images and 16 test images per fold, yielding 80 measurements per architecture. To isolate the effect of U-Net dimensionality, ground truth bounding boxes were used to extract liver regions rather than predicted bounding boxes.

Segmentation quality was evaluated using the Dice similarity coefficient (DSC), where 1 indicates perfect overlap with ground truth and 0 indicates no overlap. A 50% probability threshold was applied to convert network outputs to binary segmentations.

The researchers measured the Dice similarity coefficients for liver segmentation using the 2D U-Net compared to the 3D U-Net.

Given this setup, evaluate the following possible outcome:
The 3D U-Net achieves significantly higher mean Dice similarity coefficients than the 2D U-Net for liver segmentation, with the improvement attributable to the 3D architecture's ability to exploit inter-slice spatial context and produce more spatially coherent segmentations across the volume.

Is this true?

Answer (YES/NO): NO